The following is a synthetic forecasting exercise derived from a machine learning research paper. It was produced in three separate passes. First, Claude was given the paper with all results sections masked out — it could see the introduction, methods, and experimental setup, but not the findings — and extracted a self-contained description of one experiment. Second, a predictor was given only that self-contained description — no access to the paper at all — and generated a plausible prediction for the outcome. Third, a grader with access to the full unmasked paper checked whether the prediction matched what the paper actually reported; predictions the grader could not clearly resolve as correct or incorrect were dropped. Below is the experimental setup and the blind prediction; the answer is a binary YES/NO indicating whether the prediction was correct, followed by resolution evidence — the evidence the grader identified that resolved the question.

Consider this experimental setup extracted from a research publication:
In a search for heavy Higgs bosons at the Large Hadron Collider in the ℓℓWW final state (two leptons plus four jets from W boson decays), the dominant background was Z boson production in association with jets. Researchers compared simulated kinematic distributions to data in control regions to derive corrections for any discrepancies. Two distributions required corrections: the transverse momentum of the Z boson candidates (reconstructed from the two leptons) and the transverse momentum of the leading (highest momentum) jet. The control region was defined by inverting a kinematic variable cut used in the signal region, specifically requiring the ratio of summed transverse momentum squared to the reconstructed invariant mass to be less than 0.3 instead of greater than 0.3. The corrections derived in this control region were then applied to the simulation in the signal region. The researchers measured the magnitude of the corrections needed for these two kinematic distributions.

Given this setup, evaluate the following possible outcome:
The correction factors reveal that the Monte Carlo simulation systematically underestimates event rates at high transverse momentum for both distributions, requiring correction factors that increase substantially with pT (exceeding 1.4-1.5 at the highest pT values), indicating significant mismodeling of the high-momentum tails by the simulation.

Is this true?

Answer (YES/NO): NO